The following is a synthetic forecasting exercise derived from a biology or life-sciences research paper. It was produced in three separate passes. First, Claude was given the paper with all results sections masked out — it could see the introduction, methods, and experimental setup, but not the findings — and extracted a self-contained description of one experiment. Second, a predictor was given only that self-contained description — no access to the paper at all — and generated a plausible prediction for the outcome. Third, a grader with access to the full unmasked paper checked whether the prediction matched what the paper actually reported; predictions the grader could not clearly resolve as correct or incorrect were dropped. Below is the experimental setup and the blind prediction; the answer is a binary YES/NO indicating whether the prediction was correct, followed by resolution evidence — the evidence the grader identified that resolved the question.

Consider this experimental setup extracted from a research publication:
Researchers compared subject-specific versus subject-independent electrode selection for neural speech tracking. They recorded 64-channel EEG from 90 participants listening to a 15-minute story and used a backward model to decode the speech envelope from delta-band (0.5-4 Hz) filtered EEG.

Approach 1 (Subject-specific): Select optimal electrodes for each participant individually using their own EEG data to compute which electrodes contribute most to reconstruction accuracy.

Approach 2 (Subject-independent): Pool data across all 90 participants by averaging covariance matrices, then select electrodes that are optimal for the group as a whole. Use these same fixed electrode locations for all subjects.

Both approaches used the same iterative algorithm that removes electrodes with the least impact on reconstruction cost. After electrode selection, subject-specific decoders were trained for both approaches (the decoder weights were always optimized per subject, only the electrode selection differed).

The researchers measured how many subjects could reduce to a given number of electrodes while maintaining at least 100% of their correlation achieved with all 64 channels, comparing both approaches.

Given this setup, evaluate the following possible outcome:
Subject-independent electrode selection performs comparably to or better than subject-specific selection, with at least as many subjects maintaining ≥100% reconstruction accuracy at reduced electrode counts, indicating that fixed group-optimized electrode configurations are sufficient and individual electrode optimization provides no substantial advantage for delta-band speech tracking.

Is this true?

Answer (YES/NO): NO